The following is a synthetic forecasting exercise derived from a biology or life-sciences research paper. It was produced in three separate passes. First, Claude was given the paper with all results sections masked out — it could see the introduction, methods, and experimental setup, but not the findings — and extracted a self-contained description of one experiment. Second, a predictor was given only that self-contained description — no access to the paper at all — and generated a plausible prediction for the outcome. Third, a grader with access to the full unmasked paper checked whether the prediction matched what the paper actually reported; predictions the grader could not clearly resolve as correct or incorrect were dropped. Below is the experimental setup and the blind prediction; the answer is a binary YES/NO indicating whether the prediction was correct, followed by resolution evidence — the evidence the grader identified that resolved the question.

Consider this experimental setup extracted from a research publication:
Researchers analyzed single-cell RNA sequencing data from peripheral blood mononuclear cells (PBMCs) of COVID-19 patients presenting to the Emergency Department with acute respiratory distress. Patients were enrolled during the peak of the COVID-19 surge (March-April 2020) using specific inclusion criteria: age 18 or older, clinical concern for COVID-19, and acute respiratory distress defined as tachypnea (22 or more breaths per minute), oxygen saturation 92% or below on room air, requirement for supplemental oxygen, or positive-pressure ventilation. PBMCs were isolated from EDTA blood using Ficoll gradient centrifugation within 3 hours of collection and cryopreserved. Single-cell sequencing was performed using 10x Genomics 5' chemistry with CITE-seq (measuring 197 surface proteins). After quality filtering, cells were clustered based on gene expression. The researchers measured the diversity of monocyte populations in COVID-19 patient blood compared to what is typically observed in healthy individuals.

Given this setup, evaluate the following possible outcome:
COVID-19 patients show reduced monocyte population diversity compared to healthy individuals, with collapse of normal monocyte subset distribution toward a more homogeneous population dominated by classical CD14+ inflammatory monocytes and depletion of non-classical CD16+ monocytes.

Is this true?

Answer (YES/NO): NO